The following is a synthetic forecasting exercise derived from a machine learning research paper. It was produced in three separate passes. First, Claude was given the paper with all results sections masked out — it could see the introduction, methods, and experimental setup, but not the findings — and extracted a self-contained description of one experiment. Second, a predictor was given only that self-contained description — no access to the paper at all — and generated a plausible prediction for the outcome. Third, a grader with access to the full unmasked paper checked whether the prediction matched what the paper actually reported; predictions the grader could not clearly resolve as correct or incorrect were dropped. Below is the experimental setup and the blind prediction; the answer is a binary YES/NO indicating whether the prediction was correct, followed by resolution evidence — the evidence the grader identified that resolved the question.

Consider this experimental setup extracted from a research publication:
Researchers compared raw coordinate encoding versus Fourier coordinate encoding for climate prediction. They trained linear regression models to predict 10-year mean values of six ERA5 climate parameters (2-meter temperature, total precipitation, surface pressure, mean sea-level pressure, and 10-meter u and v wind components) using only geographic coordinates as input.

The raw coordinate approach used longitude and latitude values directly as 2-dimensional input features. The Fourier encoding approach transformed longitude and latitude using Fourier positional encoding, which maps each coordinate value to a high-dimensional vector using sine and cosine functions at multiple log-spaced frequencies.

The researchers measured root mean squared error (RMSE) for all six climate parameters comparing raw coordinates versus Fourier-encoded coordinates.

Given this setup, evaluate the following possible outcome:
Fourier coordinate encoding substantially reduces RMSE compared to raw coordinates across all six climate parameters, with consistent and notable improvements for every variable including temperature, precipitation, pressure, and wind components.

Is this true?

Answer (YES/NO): NO